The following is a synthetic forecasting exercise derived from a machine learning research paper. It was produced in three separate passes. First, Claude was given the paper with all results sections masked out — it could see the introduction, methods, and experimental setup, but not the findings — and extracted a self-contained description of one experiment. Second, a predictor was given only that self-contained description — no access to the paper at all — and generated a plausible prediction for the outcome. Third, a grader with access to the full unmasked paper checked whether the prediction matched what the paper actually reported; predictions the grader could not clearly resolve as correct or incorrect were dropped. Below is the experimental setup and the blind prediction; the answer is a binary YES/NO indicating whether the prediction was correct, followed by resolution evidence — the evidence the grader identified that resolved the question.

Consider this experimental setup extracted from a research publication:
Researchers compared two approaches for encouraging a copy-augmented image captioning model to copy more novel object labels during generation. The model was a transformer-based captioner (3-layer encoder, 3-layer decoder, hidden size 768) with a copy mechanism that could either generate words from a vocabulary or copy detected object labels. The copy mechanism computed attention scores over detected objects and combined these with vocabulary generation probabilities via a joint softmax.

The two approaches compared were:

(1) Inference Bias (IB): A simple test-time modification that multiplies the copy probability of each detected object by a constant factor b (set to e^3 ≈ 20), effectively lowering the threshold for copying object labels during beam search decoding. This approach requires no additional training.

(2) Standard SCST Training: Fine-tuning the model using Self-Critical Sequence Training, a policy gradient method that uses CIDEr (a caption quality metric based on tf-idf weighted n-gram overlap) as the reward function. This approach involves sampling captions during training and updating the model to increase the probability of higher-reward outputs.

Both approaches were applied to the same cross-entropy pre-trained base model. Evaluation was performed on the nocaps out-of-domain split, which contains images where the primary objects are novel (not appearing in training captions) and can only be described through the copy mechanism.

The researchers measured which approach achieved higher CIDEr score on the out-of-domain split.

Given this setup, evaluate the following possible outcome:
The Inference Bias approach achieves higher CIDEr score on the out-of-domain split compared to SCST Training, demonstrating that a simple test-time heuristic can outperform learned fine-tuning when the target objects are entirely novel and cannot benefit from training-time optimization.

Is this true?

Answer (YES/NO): YES